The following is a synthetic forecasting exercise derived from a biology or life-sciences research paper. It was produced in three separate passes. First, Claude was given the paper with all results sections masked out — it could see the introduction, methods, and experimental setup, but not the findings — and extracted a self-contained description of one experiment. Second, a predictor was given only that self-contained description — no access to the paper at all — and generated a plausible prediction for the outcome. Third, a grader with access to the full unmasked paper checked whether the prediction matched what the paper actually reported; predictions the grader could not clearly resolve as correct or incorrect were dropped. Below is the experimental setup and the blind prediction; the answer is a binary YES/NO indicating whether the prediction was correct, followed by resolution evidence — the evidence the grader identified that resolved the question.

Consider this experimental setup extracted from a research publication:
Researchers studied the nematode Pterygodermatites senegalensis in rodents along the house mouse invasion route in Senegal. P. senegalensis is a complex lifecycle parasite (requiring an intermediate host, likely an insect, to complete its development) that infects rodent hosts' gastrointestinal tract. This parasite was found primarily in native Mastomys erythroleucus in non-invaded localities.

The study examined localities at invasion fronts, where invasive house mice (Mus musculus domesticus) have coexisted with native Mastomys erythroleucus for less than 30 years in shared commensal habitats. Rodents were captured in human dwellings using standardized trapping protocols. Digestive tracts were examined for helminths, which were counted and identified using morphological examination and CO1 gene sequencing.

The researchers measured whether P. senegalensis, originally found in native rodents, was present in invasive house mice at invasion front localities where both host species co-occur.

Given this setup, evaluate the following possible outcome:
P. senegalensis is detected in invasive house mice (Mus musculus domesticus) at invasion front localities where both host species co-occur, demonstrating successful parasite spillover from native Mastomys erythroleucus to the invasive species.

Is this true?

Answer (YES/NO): NO